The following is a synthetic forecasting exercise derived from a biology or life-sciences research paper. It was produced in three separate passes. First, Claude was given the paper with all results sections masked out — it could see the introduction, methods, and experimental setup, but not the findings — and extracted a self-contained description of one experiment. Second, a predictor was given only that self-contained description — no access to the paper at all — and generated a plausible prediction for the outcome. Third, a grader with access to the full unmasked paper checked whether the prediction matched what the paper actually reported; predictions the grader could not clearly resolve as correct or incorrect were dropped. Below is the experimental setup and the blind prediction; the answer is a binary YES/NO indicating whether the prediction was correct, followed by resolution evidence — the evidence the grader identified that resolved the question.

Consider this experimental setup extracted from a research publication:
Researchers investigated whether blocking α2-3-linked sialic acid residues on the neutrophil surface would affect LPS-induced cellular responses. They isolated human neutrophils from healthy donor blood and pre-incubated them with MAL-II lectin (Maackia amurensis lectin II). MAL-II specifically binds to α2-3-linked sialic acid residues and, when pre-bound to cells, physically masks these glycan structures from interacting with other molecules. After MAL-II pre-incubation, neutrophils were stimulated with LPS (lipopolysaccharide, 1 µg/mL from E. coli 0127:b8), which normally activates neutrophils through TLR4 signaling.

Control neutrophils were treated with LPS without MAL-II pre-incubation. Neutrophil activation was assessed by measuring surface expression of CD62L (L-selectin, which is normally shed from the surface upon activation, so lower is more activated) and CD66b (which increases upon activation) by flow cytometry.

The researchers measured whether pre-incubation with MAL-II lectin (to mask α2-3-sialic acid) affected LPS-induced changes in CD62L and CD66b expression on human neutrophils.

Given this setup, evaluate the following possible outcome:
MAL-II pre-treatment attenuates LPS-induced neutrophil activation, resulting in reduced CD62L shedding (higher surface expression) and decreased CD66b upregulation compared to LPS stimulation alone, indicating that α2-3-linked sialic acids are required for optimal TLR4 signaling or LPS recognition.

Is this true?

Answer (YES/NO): NO